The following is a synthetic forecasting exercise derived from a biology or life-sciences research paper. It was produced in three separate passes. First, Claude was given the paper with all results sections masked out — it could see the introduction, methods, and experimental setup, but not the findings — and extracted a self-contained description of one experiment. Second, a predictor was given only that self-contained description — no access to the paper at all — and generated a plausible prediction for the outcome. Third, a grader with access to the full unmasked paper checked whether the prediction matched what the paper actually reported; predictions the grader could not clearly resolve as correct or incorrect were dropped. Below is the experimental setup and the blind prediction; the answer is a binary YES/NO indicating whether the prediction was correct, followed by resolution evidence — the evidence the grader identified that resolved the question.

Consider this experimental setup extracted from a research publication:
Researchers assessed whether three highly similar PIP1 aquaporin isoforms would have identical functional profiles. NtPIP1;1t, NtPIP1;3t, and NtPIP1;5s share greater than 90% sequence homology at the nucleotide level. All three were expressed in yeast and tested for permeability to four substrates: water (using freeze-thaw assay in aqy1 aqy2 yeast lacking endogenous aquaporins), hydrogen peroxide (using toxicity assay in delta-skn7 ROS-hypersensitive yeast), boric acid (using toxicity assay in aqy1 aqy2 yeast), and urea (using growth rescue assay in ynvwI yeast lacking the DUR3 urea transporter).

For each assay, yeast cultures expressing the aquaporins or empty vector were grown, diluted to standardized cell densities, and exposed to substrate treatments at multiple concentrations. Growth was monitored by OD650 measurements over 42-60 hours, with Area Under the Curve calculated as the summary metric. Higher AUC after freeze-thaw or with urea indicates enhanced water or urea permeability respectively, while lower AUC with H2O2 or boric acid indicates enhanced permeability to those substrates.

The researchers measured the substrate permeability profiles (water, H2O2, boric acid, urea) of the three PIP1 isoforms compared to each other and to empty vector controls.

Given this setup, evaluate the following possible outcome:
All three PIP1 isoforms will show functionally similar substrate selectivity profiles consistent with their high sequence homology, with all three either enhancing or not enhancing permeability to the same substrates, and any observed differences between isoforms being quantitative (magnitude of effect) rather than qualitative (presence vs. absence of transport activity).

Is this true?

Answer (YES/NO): NO